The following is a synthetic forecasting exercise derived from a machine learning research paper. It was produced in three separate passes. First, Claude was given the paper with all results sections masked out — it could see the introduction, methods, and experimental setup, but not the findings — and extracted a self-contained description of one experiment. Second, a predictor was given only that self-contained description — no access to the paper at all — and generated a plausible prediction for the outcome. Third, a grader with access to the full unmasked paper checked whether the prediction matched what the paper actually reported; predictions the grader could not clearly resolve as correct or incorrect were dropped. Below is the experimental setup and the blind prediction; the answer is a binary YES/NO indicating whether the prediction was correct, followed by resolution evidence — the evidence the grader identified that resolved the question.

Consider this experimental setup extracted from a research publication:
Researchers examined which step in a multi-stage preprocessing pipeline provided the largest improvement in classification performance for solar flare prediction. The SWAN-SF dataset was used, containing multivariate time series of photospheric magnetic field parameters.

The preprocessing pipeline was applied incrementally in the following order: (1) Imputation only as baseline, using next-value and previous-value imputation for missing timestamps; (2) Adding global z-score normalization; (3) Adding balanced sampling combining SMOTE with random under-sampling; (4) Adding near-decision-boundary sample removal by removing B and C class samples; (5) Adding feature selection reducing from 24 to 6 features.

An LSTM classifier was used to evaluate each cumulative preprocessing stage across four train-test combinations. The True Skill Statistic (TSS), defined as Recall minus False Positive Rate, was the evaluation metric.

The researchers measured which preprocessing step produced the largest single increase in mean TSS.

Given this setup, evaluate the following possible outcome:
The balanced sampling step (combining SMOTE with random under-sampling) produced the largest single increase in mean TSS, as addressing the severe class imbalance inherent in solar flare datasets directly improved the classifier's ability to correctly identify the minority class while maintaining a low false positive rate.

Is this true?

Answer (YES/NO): NO